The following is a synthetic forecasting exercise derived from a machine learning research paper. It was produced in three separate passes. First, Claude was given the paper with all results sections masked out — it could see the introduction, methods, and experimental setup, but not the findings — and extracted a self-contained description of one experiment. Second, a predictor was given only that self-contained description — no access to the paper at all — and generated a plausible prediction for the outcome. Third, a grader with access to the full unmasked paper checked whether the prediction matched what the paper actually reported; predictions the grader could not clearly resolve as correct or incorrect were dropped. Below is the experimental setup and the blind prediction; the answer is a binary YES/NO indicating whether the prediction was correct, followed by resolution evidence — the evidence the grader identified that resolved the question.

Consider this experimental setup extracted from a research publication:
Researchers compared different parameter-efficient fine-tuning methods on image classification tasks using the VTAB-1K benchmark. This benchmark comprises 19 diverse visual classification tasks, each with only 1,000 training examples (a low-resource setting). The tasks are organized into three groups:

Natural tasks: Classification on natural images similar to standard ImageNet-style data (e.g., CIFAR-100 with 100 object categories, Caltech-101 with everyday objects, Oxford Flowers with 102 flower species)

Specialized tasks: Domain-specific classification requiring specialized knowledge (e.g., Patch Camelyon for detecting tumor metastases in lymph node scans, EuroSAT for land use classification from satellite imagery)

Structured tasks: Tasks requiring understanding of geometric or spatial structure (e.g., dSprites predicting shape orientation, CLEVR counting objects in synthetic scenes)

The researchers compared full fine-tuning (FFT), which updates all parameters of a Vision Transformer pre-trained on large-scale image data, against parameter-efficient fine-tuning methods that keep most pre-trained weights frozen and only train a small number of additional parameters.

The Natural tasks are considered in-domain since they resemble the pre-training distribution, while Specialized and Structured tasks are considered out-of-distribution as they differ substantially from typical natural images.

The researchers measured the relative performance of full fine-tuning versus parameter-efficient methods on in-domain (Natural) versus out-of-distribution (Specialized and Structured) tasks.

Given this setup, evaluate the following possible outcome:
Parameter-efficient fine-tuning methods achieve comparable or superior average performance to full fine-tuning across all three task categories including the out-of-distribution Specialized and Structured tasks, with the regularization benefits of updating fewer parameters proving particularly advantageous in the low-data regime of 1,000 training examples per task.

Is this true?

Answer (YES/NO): NO